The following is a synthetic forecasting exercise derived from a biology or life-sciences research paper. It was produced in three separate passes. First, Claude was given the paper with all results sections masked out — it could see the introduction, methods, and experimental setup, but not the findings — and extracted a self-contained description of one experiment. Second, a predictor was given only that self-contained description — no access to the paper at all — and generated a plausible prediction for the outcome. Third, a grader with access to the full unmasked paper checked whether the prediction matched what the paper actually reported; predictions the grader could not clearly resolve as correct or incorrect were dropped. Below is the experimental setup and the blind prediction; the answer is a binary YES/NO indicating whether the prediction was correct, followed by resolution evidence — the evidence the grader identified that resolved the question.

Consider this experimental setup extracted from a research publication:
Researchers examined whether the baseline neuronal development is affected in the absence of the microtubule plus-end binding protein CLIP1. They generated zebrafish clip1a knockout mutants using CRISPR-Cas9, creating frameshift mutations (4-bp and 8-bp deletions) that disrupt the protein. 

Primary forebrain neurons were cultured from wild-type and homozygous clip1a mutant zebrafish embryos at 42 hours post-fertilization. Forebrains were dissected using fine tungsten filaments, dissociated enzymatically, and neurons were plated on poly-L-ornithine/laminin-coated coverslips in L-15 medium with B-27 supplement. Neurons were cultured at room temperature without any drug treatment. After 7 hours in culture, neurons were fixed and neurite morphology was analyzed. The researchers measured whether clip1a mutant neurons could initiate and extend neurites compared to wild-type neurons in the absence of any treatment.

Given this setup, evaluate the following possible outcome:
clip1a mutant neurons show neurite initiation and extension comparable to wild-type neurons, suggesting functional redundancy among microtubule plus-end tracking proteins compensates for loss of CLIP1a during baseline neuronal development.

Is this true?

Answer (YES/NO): YES